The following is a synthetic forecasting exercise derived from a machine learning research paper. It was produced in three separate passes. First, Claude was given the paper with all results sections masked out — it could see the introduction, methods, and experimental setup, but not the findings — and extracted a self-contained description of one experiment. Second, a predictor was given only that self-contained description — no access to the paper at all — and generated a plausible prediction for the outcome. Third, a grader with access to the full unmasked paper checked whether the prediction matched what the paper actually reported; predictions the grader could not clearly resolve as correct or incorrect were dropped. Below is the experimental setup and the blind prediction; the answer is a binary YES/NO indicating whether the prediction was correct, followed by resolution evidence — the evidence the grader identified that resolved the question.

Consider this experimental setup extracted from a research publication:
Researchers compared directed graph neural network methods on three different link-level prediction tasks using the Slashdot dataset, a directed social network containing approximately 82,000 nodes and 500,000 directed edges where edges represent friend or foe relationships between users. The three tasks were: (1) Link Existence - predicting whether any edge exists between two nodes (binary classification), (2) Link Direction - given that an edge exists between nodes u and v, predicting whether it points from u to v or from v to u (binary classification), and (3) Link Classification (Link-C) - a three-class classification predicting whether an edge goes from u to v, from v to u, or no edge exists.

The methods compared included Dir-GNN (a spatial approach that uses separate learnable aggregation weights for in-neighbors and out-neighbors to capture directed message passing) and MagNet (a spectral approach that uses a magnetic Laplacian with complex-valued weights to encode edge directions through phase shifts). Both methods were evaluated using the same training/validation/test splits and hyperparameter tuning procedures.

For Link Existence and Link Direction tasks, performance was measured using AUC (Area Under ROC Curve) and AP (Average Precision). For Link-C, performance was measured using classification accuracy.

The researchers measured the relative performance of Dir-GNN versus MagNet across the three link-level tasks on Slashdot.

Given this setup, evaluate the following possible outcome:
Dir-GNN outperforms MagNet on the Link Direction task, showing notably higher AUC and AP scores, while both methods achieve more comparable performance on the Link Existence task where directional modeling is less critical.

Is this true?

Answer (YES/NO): NO